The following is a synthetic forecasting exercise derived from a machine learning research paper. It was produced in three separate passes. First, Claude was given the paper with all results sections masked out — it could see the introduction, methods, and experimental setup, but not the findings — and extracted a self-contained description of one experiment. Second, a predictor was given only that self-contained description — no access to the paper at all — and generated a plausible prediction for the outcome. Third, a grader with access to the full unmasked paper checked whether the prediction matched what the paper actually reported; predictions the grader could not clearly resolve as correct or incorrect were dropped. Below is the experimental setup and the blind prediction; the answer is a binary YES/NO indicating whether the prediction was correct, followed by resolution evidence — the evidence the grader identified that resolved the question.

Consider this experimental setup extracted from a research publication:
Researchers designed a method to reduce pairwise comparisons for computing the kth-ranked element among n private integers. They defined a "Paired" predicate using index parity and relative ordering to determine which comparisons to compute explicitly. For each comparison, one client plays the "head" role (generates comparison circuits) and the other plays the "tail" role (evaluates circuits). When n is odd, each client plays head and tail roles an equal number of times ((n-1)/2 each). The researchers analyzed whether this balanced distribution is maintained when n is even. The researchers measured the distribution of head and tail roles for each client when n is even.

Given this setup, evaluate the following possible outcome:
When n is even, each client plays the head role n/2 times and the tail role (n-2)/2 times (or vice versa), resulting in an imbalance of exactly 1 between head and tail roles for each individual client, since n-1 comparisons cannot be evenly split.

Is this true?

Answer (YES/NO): YES